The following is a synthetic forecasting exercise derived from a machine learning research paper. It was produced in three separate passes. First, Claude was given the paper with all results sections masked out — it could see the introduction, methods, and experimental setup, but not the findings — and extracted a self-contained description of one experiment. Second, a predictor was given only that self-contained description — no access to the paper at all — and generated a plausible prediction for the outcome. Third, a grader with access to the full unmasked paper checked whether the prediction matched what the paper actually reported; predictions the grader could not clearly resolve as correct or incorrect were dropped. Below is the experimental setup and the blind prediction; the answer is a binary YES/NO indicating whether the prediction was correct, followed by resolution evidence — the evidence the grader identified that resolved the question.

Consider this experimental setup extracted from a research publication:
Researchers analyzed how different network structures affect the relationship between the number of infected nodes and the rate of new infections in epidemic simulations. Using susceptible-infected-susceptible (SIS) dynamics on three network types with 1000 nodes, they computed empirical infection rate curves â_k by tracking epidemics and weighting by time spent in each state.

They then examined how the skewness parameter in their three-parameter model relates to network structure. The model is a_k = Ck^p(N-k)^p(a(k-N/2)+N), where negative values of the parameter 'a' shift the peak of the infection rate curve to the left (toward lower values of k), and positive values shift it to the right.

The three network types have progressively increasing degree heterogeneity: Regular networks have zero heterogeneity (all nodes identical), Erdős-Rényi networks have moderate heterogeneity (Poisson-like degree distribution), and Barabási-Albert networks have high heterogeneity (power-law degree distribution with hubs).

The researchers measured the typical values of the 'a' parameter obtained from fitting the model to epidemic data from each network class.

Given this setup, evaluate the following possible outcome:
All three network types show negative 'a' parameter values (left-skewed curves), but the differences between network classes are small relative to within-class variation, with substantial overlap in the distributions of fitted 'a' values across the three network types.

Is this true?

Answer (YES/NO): NO